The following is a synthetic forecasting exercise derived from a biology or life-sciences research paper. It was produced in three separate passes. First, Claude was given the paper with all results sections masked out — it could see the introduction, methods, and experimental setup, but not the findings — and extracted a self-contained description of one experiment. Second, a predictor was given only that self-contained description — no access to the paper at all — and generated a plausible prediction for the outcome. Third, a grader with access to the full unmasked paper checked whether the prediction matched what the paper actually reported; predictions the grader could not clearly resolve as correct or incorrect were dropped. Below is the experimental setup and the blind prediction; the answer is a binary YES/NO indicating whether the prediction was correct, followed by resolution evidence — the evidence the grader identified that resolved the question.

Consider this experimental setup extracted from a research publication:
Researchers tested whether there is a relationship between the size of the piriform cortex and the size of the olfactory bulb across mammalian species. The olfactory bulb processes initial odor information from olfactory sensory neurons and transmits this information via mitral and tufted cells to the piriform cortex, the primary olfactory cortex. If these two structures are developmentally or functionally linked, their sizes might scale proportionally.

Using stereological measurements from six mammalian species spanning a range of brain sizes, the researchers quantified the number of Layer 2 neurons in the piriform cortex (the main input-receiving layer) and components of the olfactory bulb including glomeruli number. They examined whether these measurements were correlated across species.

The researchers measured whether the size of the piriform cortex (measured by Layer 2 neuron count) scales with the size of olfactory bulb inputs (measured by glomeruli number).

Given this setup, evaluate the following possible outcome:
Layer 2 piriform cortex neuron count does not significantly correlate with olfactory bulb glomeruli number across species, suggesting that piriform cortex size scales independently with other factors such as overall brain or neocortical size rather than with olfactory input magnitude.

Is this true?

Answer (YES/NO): NO